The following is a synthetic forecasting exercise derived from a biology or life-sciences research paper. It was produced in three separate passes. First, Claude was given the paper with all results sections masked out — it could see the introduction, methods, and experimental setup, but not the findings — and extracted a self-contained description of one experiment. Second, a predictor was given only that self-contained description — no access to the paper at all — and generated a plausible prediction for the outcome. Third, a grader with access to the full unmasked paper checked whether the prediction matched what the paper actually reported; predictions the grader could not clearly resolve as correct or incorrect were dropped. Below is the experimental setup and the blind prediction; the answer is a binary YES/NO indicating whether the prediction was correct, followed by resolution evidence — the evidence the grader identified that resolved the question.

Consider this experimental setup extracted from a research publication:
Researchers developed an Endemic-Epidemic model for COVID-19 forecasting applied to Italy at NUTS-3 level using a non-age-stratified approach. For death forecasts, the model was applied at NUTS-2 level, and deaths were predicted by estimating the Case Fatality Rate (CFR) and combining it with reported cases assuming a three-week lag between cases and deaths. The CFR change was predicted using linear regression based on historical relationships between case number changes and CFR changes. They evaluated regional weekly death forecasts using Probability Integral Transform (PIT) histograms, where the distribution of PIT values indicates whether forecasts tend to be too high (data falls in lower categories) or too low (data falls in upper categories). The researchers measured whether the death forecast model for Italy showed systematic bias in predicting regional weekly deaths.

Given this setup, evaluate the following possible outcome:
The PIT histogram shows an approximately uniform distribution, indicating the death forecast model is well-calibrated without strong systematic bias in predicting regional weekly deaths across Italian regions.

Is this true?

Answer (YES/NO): NO